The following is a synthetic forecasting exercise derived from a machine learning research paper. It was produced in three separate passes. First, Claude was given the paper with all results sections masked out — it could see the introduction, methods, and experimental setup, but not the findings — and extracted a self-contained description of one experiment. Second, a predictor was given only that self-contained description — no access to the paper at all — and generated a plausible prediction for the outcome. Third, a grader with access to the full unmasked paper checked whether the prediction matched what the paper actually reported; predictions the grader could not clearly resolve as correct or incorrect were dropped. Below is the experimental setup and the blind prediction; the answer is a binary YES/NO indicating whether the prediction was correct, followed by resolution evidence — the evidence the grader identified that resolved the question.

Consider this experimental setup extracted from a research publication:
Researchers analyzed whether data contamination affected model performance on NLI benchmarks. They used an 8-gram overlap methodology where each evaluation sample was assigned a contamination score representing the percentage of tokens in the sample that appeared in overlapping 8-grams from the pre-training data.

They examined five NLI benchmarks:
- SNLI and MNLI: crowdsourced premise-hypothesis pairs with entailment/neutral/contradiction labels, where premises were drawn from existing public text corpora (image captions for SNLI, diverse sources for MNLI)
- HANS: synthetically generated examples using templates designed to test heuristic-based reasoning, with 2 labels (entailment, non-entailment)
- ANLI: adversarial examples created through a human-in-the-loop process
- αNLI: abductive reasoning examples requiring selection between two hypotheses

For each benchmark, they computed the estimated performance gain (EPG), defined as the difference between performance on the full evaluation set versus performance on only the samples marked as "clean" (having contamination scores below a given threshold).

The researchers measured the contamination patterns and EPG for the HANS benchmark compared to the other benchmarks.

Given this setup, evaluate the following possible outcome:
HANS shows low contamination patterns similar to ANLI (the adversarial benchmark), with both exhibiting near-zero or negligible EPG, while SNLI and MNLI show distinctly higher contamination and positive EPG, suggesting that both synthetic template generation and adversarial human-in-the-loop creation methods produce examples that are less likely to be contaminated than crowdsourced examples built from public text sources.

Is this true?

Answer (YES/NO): NO